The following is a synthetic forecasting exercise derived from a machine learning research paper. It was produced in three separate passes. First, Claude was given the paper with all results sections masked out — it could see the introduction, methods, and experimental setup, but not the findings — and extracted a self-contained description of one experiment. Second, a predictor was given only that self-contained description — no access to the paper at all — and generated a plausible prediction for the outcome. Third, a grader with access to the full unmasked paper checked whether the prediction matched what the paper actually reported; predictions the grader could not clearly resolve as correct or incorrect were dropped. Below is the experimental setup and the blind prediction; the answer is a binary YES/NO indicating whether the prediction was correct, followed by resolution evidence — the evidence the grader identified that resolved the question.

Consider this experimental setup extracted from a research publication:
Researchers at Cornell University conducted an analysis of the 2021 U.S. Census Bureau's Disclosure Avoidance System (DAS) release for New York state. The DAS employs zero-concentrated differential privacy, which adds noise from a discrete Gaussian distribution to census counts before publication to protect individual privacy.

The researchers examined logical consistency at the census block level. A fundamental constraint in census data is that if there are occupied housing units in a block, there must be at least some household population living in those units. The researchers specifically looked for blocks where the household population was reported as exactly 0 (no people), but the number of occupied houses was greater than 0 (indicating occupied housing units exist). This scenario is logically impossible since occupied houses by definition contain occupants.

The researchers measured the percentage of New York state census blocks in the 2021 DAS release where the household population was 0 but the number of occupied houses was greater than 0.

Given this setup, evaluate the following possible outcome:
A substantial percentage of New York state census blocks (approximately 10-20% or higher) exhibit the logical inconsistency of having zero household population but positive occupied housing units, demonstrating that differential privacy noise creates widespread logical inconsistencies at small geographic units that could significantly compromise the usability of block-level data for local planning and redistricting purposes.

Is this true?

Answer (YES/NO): NO